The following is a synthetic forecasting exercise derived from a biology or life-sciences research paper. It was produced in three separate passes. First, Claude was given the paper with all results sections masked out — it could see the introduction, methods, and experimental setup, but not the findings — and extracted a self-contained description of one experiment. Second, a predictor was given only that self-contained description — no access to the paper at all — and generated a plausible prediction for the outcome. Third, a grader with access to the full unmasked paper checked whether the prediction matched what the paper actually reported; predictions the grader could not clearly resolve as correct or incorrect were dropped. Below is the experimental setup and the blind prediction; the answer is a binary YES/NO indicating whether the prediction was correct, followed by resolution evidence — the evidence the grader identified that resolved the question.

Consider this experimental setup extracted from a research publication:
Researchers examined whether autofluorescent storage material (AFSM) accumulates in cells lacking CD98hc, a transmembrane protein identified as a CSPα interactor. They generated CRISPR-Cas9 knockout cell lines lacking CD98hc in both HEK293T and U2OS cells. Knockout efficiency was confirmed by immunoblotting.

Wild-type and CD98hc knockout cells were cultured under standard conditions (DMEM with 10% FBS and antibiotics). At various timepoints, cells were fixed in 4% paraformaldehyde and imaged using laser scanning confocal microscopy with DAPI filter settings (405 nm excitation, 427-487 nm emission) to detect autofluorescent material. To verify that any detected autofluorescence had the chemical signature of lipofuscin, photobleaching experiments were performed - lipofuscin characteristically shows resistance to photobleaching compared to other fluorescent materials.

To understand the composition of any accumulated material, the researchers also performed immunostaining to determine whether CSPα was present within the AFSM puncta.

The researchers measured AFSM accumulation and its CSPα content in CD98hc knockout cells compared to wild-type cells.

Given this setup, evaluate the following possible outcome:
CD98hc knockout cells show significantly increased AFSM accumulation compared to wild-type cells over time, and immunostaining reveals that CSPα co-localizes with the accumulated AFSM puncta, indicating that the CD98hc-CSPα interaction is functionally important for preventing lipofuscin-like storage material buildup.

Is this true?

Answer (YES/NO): YES